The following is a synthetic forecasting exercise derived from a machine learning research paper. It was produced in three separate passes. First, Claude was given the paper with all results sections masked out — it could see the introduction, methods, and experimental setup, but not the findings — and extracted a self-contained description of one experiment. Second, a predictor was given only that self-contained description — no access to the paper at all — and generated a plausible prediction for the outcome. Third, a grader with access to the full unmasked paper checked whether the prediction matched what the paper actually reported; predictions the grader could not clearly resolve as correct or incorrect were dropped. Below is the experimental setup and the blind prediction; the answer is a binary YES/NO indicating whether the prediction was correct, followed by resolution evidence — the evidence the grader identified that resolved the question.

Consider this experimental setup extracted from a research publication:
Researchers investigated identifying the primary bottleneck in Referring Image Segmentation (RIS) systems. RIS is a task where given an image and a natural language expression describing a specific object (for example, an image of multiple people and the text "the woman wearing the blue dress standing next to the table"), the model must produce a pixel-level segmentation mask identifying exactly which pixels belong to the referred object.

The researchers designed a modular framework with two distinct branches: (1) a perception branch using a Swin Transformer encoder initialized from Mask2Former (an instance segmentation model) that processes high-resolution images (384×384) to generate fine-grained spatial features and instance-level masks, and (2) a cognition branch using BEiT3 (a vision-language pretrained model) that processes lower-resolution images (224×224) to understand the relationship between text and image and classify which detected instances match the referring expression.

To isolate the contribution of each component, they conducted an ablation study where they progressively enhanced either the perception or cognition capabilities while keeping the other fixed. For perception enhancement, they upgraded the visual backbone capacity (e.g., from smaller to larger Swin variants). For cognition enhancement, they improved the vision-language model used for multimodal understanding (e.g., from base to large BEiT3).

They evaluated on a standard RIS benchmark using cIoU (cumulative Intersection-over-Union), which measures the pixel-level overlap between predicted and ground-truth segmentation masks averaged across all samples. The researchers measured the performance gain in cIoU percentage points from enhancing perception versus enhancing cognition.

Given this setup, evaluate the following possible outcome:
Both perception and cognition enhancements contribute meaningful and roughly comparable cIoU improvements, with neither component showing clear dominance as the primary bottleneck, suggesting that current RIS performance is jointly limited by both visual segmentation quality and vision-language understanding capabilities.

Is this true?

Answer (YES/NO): NO